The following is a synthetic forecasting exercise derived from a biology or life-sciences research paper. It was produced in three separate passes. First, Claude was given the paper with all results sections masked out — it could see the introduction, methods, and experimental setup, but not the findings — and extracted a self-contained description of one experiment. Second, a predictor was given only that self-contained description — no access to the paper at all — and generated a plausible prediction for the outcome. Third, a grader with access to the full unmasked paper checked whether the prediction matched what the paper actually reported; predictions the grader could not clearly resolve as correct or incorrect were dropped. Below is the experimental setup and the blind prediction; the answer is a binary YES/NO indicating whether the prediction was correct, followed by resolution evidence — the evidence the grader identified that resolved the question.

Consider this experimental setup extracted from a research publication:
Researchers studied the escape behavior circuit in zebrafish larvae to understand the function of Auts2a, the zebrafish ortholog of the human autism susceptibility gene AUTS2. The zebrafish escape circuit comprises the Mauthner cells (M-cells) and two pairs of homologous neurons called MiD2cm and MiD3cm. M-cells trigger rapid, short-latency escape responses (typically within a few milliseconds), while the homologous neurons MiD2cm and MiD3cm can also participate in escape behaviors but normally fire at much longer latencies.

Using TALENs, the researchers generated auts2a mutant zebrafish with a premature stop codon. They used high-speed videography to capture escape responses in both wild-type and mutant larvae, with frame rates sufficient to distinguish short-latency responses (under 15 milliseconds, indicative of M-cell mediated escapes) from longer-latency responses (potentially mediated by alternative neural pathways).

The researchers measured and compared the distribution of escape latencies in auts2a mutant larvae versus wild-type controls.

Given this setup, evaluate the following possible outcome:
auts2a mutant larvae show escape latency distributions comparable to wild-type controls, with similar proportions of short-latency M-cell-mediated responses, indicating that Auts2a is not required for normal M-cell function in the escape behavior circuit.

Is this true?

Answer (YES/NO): NO